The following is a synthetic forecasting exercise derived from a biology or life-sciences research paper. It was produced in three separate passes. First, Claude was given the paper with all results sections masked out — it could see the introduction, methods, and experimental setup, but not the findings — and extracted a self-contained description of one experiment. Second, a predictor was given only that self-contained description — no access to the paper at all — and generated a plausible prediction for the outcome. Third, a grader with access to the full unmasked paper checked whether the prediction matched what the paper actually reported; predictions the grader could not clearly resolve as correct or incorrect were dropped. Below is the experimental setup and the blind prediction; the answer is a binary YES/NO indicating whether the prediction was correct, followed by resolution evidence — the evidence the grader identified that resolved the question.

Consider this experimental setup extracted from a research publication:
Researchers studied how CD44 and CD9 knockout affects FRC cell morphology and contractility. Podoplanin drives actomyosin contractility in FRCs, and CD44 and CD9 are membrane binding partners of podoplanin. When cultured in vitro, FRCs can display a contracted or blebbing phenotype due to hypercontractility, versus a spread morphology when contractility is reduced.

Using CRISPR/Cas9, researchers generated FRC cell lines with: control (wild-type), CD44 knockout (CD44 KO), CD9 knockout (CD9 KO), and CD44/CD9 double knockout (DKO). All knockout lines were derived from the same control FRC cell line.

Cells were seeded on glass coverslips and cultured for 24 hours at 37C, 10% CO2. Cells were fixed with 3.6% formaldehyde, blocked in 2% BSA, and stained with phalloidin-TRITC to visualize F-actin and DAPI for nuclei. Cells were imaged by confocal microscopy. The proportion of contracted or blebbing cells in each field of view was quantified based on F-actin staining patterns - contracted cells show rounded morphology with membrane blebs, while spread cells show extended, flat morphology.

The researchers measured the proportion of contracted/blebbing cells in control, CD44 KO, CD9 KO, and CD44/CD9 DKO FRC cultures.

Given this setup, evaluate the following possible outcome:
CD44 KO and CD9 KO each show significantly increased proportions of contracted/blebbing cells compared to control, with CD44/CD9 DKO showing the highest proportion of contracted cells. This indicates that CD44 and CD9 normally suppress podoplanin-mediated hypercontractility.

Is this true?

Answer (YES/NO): NO